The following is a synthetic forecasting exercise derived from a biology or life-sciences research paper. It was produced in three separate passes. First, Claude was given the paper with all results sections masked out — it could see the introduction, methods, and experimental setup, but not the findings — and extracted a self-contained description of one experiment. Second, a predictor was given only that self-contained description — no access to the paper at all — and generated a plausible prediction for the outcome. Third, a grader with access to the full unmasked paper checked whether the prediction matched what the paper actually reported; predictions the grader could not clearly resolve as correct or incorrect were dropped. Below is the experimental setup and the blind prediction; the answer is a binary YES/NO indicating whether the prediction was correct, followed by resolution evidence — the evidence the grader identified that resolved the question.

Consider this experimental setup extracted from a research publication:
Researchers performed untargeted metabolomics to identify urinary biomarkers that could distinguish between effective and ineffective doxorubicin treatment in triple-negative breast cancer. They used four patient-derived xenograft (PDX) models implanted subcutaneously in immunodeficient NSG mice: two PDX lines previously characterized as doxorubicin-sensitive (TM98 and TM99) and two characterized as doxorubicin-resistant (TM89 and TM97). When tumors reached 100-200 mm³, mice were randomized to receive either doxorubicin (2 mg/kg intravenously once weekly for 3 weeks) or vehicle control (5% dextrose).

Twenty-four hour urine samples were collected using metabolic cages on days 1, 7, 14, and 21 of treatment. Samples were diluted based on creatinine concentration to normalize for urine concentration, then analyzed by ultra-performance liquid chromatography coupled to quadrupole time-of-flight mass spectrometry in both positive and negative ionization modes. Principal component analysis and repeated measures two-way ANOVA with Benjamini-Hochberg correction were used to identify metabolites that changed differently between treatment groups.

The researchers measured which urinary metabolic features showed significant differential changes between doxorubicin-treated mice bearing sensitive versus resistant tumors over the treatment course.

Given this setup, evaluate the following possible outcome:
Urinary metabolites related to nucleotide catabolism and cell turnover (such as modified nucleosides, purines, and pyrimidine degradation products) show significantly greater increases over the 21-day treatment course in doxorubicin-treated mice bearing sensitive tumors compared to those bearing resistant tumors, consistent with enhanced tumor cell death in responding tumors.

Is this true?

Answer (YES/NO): NO